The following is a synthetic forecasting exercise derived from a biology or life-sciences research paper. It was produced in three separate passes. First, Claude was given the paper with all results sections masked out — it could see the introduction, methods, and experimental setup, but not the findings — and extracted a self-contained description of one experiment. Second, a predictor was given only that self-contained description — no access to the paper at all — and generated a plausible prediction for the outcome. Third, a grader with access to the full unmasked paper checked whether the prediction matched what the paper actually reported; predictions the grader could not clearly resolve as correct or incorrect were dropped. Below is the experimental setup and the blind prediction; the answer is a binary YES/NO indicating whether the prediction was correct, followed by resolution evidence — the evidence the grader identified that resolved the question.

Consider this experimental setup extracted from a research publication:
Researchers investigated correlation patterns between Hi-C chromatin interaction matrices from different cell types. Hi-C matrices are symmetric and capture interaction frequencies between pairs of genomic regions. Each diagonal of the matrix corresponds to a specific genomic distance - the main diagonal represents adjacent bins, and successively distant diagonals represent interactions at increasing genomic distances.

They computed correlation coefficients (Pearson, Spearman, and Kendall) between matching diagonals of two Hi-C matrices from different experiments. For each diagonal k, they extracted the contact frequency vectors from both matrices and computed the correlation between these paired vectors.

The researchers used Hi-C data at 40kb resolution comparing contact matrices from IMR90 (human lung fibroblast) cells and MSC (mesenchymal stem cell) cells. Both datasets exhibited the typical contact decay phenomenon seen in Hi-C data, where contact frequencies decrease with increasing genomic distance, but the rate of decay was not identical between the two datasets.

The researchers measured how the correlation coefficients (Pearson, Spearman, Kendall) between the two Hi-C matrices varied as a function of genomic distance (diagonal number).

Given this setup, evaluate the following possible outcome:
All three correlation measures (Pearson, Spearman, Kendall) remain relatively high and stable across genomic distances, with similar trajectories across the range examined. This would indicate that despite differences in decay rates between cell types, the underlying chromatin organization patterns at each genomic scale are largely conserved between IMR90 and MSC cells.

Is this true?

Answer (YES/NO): NO